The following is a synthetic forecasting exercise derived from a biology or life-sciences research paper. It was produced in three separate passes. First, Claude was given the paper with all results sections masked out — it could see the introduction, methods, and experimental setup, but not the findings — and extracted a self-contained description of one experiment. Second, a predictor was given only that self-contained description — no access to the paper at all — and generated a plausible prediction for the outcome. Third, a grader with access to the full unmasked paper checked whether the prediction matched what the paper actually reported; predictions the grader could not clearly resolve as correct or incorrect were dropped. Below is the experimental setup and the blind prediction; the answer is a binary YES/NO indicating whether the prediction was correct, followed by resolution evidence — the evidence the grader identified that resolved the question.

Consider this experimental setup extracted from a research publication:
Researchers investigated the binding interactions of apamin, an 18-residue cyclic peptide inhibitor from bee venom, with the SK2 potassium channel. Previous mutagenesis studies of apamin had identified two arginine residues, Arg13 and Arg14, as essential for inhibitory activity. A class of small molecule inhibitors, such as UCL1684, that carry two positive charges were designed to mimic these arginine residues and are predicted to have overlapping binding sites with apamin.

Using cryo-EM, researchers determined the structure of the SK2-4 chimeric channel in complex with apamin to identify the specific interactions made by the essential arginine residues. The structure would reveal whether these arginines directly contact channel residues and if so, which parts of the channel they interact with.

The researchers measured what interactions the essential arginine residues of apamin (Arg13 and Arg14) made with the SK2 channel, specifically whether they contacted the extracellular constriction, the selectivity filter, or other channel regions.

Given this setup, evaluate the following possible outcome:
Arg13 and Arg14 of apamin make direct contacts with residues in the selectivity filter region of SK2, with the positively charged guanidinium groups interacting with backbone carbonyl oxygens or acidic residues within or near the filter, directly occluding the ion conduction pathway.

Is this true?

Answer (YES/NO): NO